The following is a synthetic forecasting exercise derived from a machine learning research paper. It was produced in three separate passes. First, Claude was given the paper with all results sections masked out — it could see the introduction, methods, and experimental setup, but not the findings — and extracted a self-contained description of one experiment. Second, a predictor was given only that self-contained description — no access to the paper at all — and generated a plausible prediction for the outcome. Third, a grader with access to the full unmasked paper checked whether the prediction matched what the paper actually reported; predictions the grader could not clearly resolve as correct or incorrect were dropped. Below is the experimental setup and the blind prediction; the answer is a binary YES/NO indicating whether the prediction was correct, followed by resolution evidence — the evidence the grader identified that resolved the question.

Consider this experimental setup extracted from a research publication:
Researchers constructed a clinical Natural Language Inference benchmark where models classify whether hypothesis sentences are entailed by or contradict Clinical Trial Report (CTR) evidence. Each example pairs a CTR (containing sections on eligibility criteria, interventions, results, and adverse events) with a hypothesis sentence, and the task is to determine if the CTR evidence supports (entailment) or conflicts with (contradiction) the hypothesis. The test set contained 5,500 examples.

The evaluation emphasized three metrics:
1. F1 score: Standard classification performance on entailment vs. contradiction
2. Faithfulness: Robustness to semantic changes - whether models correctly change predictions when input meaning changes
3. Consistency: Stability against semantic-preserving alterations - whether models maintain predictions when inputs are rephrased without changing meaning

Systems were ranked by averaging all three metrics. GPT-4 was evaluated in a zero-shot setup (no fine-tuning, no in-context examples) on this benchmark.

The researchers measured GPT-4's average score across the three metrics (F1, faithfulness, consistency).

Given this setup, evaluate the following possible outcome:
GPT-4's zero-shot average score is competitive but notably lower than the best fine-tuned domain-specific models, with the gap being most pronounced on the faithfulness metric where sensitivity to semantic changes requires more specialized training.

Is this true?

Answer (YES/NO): NO